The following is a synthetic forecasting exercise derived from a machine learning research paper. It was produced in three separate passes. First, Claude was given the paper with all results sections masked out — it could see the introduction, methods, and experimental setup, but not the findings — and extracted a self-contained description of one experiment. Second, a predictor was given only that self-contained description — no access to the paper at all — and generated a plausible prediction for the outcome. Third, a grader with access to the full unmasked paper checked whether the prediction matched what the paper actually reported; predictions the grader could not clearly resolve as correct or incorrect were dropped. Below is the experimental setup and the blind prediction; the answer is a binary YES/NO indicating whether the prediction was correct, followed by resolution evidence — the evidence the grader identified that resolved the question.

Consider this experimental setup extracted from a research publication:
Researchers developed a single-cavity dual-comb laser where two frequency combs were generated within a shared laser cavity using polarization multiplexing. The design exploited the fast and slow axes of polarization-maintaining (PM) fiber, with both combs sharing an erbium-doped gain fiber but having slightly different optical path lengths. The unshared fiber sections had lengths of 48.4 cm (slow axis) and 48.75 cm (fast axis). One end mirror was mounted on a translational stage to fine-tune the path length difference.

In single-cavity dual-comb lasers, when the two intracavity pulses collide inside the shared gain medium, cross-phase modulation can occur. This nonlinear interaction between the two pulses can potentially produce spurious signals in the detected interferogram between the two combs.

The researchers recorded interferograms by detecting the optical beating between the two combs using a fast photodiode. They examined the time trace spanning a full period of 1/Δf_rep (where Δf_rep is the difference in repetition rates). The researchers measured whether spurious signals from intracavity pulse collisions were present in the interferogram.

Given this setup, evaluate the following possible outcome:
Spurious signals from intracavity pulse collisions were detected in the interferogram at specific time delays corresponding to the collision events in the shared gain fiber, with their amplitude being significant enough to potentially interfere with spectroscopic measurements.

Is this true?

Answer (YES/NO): YES